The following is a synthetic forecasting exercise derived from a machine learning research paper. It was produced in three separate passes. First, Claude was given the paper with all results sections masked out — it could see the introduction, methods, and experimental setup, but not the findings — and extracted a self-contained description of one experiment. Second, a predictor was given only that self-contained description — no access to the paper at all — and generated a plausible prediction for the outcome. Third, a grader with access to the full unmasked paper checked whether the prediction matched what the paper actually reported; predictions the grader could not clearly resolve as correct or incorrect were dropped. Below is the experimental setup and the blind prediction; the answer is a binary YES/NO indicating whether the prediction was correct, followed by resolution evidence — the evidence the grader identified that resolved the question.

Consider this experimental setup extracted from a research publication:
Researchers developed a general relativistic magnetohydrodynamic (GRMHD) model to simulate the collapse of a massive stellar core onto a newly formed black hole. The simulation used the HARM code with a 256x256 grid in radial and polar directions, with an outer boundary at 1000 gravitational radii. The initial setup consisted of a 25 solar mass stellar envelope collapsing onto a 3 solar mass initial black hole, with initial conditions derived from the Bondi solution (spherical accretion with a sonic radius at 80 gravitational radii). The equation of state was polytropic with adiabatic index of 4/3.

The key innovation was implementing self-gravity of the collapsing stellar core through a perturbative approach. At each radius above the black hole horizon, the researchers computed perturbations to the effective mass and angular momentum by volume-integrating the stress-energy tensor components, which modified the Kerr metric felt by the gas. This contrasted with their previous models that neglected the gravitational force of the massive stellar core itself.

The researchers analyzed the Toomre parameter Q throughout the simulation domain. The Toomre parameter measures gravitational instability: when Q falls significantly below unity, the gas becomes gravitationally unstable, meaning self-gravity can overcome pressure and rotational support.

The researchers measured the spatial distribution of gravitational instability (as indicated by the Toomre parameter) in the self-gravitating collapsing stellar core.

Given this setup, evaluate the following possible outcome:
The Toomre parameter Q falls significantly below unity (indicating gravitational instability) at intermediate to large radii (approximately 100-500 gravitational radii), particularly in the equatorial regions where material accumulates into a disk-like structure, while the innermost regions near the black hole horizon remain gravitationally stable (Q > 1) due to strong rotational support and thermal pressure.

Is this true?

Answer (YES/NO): NO